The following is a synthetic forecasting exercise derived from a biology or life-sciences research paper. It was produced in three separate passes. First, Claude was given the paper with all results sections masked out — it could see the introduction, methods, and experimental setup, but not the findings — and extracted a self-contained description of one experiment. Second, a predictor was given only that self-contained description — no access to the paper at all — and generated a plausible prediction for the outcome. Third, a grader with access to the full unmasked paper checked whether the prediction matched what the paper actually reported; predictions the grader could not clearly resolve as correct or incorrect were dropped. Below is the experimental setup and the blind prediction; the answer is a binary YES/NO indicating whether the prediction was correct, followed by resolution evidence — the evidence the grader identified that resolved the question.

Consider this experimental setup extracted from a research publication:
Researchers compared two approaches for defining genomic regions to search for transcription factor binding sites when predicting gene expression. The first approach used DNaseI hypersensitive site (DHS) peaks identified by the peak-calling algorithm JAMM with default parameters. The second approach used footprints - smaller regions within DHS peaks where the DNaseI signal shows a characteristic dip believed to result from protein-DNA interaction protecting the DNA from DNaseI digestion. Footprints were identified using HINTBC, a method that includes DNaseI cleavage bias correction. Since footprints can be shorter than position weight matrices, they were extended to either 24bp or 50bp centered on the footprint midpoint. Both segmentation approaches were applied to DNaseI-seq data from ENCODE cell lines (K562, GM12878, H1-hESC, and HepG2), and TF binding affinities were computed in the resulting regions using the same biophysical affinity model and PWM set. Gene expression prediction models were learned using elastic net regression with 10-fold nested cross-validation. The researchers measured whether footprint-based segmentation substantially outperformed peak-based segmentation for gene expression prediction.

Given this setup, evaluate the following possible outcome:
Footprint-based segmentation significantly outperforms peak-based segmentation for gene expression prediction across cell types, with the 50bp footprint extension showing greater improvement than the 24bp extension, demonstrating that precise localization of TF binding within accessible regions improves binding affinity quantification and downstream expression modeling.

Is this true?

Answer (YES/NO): NO